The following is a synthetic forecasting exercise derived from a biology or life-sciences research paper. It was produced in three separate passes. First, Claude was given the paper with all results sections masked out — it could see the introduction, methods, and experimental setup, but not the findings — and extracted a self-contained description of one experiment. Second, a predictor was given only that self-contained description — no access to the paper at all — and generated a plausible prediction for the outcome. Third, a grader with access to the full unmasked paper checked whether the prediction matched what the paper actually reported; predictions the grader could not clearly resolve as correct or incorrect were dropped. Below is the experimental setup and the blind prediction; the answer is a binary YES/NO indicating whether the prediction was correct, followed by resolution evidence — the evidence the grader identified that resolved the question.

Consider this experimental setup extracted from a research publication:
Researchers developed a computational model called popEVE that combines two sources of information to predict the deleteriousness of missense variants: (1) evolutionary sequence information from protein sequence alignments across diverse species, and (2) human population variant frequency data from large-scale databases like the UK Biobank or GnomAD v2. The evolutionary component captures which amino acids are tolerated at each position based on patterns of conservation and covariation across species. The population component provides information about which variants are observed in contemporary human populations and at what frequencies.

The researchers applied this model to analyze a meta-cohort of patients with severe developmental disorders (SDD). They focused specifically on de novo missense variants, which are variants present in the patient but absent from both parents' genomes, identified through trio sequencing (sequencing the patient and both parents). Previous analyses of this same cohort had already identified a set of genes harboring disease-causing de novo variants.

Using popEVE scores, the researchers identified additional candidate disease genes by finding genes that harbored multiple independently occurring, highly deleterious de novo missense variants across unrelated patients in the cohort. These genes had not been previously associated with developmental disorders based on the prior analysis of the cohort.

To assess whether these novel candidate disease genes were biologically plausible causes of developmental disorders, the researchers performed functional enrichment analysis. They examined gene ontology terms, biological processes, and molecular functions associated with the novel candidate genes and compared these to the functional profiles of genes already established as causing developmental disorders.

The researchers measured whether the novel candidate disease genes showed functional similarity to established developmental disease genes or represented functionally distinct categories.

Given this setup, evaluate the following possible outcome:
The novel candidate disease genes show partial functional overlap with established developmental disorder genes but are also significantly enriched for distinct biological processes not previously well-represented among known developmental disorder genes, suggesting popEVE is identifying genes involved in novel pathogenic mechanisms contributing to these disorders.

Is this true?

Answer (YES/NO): NO